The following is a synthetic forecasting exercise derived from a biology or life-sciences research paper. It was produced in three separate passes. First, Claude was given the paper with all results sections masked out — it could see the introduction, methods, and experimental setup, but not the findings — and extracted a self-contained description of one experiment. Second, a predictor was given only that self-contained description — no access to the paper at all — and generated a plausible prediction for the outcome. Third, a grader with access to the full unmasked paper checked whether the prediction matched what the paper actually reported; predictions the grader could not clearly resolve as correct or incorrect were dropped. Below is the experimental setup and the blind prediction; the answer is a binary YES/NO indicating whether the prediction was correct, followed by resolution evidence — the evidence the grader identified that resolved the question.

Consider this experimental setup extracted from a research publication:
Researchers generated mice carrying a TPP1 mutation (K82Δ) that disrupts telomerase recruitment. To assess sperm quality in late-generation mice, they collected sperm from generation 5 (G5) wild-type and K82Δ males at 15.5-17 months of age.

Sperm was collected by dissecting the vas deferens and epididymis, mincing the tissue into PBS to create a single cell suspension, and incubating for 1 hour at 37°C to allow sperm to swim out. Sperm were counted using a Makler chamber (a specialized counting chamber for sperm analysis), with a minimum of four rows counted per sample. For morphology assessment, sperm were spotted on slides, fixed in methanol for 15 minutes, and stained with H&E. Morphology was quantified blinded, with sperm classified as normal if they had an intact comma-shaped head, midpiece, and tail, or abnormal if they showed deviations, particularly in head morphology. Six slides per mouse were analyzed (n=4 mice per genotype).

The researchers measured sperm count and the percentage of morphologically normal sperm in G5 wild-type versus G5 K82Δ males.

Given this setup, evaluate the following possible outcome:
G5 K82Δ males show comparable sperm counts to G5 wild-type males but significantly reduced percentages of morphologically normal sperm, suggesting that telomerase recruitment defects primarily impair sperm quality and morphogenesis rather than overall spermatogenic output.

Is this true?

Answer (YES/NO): NO